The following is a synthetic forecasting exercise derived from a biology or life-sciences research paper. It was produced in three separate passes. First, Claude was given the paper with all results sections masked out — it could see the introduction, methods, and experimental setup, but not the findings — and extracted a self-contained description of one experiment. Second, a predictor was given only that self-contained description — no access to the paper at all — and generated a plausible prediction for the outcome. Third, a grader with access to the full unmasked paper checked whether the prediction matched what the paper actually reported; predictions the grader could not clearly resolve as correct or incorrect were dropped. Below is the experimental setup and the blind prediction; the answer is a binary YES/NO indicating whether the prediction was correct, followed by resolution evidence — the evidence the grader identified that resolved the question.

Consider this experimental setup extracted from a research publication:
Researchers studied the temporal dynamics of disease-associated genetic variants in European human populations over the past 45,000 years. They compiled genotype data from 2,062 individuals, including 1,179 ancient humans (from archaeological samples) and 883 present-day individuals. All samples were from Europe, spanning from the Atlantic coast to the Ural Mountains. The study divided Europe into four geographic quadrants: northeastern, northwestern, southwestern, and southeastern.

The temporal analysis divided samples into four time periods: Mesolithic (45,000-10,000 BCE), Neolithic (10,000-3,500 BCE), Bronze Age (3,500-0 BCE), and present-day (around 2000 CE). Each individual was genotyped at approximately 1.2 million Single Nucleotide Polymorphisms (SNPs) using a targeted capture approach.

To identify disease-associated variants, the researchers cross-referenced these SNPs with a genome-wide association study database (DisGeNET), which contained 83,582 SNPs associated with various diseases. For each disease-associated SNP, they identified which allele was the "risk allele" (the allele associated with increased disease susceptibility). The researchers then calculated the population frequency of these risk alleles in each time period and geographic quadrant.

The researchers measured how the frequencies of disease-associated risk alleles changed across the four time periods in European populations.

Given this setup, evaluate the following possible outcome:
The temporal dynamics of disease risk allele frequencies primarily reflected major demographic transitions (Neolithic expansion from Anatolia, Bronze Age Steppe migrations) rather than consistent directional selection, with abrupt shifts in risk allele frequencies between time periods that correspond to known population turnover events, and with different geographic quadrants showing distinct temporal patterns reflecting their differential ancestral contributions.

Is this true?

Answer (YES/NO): NO